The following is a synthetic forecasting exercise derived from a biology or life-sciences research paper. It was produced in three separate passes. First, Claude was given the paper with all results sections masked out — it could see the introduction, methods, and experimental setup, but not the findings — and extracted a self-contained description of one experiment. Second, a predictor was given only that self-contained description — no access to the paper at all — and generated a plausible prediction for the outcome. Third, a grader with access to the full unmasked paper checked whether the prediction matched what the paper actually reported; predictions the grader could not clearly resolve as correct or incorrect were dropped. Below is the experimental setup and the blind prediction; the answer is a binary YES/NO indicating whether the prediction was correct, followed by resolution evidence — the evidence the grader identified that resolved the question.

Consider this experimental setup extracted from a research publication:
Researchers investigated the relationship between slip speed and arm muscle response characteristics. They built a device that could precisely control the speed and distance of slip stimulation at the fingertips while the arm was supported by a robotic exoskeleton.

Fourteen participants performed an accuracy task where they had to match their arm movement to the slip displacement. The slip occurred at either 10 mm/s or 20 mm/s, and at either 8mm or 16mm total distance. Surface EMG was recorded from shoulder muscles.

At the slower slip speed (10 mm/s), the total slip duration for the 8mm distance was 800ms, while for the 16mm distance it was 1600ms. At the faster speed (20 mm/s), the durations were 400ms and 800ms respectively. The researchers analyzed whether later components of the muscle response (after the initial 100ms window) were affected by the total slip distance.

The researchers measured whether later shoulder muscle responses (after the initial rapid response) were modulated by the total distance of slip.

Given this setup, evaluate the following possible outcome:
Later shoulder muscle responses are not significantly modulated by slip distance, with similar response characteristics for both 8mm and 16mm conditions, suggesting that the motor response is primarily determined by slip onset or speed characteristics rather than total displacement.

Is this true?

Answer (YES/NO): NO